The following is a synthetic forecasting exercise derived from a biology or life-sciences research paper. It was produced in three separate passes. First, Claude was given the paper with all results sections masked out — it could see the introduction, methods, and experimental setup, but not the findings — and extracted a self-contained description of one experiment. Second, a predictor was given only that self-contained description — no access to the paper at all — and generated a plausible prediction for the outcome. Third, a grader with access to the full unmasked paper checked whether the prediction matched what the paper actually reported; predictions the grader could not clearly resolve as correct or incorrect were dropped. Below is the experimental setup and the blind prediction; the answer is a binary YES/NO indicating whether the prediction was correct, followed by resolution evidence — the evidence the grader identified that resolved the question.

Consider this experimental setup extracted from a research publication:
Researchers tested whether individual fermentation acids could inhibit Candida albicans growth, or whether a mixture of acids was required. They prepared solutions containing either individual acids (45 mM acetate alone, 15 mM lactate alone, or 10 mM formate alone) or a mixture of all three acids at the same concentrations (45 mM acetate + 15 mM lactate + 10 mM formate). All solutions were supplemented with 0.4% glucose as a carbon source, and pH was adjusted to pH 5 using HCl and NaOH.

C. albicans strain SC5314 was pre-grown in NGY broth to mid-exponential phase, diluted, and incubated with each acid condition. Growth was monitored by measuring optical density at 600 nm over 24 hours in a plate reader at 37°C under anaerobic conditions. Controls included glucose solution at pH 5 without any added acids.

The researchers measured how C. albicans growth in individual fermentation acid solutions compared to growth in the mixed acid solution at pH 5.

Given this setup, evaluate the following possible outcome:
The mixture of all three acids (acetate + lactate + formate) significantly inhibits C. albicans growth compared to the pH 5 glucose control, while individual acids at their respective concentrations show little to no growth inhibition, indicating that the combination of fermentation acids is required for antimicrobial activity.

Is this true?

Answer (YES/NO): NO